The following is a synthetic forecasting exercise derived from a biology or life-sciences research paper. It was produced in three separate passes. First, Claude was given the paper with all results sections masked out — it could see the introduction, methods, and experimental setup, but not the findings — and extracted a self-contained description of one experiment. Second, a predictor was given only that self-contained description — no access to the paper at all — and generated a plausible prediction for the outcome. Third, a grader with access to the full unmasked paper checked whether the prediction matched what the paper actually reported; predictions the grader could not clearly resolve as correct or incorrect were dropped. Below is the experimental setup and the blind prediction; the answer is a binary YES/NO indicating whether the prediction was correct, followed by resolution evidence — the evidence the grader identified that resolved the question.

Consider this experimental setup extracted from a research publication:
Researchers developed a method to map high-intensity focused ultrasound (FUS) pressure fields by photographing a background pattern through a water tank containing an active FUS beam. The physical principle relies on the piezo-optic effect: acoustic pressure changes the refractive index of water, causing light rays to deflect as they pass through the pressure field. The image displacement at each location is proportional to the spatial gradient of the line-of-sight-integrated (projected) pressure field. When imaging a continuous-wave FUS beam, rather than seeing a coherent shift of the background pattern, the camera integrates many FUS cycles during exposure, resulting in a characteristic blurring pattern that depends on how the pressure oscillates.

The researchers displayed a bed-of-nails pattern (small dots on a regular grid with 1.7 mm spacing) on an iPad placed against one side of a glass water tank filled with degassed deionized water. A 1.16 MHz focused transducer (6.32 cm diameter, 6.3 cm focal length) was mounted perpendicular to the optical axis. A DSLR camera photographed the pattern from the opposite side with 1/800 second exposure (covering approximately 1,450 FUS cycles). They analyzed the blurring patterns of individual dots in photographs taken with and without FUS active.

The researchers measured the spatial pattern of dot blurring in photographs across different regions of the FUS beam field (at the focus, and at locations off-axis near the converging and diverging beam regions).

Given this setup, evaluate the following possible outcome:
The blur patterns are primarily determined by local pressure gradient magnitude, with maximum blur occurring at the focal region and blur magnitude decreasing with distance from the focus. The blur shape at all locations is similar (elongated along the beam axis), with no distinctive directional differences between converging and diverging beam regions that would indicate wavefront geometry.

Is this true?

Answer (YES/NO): NO